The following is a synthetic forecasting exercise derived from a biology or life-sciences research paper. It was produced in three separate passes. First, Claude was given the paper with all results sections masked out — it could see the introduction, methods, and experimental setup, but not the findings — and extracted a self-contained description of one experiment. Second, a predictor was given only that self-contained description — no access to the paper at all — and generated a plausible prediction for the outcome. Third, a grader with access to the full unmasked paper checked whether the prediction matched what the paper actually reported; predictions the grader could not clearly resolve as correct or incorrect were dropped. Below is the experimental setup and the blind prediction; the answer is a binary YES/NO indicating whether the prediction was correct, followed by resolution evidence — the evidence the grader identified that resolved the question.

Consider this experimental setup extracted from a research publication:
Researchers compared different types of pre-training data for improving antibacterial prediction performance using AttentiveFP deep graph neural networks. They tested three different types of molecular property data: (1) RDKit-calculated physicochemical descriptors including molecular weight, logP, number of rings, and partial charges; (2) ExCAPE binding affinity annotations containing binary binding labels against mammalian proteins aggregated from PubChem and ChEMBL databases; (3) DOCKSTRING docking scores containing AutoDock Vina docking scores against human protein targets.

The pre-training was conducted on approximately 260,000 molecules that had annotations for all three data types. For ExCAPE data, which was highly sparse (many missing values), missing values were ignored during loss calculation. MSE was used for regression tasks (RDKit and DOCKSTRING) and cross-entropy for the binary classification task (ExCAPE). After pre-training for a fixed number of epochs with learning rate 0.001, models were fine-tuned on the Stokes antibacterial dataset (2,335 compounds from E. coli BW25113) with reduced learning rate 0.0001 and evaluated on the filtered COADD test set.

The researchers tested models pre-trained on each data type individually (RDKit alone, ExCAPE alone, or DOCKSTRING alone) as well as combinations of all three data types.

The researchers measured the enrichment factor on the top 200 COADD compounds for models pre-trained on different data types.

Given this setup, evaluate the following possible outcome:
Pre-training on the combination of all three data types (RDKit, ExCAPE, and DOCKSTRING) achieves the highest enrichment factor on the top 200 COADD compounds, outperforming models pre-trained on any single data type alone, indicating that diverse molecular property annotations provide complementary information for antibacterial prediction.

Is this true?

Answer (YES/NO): NO